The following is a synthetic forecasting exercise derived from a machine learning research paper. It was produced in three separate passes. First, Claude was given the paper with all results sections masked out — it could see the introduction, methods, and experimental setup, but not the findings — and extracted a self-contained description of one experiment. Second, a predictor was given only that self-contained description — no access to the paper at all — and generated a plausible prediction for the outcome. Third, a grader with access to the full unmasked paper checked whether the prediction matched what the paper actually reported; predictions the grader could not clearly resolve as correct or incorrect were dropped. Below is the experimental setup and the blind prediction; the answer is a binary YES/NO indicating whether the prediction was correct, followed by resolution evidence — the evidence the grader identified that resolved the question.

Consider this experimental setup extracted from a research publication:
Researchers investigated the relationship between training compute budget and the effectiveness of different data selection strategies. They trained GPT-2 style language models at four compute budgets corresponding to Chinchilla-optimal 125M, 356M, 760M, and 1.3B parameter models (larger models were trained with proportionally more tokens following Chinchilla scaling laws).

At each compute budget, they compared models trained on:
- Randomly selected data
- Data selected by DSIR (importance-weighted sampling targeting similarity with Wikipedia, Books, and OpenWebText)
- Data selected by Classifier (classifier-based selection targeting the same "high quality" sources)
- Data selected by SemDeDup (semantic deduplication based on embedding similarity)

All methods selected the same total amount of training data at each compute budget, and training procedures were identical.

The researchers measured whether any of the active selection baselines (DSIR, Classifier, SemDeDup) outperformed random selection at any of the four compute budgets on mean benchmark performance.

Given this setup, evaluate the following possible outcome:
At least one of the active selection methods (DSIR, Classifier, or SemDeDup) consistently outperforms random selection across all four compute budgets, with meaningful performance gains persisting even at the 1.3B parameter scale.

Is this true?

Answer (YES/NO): NO